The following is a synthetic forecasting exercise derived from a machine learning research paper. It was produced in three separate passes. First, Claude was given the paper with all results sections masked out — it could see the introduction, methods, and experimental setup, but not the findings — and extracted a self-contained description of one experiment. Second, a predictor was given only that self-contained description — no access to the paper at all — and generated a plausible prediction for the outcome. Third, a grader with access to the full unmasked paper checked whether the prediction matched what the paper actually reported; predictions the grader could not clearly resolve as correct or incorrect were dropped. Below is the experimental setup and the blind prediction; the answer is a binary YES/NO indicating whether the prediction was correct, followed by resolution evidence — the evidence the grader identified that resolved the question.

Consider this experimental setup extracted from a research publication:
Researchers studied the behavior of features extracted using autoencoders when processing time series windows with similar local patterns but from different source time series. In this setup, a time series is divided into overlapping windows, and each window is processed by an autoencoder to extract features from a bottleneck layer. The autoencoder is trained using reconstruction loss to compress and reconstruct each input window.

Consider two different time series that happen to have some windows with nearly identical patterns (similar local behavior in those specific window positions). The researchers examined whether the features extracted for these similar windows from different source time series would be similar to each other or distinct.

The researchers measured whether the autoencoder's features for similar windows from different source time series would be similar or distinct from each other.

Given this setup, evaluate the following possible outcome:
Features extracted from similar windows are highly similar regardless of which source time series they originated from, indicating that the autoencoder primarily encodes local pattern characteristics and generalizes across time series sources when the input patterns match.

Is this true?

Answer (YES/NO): YES